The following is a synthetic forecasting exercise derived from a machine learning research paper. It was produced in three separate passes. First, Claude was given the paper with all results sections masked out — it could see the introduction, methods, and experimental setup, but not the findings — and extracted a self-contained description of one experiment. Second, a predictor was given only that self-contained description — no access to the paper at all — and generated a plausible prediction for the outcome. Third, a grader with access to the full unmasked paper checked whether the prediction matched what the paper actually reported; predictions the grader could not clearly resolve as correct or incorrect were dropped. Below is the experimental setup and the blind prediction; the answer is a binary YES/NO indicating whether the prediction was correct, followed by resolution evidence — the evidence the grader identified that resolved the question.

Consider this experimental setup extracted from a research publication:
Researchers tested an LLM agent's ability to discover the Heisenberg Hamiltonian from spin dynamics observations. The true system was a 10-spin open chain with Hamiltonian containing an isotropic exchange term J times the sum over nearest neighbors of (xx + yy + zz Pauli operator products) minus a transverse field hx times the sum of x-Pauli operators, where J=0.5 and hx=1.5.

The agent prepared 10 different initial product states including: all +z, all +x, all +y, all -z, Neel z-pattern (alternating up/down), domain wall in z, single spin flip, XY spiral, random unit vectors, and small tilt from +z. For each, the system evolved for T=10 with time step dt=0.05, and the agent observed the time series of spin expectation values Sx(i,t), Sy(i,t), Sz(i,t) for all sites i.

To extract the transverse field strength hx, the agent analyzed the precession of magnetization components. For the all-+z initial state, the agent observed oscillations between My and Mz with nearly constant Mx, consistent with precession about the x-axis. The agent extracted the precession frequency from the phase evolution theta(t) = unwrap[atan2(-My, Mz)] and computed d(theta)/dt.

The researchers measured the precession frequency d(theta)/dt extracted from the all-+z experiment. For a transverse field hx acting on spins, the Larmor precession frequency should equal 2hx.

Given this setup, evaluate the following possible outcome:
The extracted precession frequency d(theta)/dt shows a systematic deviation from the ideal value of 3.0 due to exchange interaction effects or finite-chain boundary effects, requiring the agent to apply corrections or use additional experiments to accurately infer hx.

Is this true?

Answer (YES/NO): NO